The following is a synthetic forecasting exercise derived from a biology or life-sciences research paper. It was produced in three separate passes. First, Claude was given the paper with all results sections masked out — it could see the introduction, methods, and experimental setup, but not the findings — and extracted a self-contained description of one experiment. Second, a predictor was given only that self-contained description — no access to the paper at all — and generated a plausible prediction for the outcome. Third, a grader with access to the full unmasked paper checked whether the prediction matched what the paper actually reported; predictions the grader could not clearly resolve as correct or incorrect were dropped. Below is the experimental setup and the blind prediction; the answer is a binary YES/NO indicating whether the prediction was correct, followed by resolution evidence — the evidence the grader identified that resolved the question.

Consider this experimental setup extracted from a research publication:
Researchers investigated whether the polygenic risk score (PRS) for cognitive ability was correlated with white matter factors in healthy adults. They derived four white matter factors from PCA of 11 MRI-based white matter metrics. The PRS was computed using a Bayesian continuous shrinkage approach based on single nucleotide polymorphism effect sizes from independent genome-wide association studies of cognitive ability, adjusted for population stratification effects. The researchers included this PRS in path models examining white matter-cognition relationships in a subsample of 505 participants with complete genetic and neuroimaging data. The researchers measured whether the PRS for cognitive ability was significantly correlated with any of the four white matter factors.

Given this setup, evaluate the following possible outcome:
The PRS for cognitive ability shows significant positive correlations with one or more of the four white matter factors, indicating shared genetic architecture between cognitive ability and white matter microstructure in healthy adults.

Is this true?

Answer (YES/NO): NO